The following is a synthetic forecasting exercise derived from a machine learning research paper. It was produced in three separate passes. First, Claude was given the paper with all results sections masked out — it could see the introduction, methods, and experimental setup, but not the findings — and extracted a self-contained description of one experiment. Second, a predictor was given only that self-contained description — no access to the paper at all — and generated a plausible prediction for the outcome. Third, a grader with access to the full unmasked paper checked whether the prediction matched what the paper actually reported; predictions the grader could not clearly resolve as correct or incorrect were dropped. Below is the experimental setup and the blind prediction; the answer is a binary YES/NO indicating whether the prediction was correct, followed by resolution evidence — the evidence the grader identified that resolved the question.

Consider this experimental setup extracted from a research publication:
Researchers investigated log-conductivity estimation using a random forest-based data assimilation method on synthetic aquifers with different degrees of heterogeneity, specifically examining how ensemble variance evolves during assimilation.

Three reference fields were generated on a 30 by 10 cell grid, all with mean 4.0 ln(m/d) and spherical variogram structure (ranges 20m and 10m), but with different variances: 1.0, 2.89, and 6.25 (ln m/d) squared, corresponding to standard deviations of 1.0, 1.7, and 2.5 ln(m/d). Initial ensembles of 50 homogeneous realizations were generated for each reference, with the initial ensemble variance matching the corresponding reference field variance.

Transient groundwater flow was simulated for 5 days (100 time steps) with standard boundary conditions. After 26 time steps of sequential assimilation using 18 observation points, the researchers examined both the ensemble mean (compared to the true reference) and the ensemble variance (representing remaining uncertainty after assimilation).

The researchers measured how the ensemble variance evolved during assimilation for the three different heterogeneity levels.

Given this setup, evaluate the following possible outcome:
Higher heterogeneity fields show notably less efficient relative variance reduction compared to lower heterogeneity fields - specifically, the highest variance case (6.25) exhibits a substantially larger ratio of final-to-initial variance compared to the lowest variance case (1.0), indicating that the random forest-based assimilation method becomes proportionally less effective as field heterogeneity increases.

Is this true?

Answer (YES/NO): NO